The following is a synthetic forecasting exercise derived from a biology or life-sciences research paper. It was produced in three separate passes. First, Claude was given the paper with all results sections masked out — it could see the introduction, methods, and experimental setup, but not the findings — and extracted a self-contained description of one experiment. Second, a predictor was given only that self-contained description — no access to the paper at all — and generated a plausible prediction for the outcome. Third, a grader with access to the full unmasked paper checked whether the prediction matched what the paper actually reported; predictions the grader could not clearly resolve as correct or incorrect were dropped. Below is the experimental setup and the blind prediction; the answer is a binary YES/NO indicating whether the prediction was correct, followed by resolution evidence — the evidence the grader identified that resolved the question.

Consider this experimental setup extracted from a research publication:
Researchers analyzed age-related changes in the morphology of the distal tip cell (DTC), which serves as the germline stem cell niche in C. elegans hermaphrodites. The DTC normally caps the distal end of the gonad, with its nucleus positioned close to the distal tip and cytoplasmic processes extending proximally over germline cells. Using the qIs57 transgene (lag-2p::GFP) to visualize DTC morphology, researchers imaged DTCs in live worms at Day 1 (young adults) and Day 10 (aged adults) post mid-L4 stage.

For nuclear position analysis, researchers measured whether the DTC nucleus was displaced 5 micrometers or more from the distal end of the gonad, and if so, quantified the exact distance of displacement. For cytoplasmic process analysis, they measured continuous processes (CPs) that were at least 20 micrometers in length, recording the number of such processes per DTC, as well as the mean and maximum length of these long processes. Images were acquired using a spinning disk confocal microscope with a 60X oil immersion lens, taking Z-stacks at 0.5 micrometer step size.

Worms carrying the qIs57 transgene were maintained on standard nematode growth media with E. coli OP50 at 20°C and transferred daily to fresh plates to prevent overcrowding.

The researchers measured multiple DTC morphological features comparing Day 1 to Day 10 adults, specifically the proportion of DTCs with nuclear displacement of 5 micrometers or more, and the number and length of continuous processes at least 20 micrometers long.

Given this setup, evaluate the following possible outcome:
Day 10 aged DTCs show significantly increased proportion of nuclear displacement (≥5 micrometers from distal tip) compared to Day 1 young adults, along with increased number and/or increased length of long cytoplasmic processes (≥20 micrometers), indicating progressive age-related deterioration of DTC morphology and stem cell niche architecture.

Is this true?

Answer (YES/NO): NO